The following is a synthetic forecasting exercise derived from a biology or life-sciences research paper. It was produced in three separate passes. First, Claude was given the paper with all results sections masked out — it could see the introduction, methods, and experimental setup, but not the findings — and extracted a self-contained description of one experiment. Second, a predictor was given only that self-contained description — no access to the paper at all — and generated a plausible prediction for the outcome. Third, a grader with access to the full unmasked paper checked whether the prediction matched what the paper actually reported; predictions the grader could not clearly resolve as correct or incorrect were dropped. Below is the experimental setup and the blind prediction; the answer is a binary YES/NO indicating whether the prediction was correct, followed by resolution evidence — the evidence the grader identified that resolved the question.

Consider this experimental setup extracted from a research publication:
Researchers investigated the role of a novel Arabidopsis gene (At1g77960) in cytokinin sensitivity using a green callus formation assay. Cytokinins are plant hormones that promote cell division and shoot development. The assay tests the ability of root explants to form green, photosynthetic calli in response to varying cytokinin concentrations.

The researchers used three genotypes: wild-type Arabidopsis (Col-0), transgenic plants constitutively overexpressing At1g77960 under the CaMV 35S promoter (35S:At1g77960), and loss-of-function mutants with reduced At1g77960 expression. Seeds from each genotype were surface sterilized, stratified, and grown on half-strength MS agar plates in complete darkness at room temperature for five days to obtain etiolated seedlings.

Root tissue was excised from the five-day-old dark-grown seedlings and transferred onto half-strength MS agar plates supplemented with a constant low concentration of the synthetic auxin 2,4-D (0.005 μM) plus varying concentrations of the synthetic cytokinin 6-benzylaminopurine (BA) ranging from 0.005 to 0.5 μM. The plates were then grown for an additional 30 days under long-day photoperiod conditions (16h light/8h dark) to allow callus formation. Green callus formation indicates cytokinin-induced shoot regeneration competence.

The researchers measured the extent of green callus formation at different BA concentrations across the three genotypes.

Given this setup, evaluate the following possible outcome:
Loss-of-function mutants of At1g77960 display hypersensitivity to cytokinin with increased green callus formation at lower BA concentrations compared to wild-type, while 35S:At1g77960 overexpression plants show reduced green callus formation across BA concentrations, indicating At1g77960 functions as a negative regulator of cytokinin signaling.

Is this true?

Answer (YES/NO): NO